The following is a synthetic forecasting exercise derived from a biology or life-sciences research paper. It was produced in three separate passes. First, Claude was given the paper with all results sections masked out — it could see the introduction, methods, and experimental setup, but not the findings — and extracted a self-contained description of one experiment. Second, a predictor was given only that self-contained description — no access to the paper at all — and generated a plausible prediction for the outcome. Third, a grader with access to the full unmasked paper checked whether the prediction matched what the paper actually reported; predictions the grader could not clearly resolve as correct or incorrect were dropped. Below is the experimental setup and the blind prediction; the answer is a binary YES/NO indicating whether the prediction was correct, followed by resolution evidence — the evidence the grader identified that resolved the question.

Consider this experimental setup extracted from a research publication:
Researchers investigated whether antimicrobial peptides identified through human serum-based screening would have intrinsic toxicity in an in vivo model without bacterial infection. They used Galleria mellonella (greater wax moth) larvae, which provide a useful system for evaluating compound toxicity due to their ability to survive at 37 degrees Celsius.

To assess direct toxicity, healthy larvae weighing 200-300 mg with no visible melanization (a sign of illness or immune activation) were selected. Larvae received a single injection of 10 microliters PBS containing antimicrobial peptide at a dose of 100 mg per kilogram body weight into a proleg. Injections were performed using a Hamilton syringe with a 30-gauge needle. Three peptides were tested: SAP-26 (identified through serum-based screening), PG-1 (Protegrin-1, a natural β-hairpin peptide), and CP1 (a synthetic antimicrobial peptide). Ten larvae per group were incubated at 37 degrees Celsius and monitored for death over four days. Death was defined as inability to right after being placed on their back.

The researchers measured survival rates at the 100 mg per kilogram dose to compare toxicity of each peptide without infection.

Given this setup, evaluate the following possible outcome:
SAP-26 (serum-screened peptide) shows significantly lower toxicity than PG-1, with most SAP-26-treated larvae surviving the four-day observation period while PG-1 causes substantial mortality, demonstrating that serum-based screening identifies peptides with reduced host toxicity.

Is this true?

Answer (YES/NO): NO